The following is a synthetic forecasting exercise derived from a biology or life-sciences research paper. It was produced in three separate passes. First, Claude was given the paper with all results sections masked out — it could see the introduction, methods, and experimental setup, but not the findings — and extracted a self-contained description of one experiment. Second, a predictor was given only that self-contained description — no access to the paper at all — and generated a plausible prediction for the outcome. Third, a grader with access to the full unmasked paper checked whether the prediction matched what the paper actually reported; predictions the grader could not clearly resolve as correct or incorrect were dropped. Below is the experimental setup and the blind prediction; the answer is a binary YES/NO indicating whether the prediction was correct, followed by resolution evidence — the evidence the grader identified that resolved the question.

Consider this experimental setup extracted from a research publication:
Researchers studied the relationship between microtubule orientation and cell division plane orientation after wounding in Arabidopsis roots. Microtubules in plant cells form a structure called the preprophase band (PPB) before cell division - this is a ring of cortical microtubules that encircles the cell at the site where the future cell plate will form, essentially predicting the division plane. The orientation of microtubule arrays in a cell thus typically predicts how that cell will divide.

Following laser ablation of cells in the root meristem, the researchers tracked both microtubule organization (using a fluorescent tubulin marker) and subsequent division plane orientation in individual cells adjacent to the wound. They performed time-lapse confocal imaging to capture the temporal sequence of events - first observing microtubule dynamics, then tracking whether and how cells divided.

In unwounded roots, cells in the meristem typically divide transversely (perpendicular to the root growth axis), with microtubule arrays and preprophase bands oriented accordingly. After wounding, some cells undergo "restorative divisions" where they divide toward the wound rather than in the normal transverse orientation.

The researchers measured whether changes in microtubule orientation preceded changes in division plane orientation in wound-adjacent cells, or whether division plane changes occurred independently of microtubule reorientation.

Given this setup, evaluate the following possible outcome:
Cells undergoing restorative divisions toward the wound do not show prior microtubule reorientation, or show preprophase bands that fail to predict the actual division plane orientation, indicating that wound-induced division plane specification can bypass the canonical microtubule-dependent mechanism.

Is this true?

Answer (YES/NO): NO